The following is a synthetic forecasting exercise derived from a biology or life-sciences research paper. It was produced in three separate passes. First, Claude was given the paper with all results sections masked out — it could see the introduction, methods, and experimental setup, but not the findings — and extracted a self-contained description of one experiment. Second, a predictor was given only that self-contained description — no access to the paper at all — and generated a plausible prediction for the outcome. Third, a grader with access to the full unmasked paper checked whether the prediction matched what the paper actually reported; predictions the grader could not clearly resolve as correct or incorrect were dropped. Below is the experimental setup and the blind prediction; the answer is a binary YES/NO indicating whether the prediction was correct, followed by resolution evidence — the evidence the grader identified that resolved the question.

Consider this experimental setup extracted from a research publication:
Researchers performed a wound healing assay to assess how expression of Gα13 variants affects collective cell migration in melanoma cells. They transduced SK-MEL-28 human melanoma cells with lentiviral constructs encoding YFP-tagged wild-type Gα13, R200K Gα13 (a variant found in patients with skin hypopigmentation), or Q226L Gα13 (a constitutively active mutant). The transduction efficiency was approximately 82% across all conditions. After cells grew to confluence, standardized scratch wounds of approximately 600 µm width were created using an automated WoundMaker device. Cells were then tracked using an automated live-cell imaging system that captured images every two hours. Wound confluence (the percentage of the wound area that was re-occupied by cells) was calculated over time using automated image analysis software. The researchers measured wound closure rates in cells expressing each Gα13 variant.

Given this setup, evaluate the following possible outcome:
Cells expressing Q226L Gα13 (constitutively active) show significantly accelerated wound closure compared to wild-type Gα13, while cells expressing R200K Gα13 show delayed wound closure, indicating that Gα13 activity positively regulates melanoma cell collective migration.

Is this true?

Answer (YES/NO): NO